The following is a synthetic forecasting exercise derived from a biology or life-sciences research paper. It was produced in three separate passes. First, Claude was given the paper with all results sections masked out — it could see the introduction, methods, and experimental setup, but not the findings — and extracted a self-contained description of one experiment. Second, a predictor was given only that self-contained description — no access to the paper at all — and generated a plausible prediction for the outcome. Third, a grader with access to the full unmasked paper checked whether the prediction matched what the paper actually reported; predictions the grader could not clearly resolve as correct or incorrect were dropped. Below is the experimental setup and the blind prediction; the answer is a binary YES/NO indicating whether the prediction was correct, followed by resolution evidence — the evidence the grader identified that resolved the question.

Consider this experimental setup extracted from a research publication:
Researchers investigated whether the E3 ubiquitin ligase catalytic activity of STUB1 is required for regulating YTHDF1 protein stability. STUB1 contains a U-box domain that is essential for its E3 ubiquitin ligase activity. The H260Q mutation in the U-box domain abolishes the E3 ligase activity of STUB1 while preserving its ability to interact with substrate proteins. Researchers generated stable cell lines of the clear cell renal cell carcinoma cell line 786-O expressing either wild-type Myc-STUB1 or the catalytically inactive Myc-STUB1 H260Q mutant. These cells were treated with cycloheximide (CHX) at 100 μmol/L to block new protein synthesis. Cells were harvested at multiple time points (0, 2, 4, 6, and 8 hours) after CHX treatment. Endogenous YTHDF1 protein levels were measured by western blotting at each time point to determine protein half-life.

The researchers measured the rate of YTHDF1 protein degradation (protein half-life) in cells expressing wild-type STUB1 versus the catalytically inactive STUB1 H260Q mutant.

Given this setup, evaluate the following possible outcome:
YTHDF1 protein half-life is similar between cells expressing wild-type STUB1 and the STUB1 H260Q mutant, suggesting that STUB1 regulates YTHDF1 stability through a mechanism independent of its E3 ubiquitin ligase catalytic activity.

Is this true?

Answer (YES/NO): NO